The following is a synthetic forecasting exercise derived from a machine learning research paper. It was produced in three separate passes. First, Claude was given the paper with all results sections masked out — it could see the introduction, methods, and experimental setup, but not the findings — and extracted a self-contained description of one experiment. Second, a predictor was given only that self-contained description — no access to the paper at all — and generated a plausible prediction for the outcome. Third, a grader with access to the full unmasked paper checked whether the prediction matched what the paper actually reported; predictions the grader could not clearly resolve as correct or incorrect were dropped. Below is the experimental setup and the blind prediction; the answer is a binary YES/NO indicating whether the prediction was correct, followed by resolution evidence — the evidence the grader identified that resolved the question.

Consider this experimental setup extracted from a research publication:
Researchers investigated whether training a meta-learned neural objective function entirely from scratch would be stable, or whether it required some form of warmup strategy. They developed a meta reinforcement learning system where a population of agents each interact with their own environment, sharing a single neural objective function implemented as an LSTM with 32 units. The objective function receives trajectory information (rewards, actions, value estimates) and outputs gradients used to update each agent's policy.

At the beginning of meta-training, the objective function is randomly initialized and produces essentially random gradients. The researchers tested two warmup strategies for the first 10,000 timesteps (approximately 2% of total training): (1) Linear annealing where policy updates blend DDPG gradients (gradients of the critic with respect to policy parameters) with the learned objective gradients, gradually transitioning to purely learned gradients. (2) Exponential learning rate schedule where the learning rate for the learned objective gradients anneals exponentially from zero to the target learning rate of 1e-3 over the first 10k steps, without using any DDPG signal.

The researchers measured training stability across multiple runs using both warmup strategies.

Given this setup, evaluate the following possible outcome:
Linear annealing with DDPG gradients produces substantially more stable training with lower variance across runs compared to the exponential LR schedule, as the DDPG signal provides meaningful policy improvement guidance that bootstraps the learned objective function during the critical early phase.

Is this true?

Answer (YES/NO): NO